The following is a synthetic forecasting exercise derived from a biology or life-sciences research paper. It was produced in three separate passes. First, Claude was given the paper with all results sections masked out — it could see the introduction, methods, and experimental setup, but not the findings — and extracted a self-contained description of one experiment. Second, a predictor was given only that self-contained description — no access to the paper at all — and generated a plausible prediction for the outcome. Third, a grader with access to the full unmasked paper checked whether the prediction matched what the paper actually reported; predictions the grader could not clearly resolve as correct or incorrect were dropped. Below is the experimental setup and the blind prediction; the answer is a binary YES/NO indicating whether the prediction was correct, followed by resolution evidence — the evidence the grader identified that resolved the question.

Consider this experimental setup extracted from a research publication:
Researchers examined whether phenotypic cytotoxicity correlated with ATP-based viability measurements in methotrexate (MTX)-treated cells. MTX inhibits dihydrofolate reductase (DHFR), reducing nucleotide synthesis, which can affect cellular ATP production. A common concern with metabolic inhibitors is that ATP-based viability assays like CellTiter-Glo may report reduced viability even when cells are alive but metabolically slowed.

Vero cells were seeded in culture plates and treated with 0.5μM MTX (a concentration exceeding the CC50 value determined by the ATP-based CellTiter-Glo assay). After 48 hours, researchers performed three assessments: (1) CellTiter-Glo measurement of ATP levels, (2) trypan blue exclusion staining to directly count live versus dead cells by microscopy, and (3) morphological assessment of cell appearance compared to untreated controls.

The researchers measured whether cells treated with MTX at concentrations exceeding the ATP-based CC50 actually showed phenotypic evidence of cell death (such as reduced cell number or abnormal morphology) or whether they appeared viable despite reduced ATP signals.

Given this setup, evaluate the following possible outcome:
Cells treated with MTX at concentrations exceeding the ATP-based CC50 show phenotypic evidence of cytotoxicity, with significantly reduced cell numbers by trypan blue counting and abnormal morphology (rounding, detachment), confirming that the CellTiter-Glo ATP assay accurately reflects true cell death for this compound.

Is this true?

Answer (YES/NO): NO